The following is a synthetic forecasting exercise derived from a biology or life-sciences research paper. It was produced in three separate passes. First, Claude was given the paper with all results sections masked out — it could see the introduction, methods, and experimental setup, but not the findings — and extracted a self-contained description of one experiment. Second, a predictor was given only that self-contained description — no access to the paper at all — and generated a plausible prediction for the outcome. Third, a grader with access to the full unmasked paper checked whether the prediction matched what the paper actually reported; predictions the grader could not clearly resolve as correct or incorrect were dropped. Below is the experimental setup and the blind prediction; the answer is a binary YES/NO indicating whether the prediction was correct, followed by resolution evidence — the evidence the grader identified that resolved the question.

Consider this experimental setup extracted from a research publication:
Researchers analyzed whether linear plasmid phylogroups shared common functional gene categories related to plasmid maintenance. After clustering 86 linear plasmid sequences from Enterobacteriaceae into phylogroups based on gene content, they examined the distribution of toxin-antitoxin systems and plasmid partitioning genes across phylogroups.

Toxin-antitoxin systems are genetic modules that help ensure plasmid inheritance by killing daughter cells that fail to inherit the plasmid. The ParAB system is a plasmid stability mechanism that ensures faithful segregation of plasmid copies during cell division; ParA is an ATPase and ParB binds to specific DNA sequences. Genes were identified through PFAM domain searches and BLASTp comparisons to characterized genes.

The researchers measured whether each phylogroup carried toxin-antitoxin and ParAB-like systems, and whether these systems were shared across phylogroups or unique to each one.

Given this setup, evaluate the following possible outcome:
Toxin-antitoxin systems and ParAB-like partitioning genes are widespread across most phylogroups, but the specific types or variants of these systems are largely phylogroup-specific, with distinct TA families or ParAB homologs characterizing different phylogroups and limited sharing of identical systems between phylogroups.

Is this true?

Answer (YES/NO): YES